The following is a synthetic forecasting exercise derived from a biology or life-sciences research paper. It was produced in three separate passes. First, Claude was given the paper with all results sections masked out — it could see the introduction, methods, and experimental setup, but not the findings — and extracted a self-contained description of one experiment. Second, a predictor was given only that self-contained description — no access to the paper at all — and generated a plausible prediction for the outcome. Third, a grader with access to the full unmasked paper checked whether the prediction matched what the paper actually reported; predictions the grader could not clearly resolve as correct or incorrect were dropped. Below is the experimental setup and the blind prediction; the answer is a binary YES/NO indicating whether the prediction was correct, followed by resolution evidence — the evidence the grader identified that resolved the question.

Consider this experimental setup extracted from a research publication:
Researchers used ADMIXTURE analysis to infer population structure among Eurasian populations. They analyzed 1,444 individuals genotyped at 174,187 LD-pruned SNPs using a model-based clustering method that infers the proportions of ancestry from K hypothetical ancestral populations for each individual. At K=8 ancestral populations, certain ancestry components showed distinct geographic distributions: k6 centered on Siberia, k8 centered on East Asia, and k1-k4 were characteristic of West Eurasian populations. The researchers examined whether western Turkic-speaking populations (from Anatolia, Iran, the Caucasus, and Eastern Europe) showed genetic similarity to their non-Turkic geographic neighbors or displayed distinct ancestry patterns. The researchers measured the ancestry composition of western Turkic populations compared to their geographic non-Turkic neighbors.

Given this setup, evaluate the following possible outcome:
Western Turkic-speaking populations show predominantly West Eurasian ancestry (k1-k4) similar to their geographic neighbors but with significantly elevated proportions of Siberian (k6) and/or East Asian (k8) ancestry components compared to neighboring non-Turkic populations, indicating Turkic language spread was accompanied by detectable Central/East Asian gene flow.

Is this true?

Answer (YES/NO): YES